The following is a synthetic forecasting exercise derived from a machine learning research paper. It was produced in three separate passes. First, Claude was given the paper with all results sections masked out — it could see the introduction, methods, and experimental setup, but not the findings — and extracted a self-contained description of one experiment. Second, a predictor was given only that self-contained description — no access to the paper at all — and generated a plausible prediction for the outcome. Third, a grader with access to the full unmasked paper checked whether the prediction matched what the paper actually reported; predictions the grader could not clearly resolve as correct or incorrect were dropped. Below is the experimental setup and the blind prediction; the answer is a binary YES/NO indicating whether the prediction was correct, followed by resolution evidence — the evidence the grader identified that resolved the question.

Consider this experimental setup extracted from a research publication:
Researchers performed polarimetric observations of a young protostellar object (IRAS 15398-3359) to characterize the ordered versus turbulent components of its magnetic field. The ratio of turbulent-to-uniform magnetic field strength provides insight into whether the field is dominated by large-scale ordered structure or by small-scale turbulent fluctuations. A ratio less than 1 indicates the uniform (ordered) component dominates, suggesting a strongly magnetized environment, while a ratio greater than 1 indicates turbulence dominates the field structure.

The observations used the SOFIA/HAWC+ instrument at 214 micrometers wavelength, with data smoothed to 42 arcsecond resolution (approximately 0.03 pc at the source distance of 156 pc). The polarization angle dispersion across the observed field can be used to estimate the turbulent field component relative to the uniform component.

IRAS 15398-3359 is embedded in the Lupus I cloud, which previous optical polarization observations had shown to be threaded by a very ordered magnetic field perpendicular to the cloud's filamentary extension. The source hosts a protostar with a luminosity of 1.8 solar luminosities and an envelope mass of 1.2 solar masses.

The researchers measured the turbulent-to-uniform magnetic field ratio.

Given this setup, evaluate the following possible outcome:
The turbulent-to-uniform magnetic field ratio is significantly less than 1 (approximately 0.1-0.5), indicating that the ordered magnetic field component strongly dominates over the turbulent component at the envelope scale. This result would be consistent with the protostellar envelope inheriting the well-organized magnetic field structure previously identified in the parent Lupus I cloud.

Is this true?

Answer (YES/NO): YES